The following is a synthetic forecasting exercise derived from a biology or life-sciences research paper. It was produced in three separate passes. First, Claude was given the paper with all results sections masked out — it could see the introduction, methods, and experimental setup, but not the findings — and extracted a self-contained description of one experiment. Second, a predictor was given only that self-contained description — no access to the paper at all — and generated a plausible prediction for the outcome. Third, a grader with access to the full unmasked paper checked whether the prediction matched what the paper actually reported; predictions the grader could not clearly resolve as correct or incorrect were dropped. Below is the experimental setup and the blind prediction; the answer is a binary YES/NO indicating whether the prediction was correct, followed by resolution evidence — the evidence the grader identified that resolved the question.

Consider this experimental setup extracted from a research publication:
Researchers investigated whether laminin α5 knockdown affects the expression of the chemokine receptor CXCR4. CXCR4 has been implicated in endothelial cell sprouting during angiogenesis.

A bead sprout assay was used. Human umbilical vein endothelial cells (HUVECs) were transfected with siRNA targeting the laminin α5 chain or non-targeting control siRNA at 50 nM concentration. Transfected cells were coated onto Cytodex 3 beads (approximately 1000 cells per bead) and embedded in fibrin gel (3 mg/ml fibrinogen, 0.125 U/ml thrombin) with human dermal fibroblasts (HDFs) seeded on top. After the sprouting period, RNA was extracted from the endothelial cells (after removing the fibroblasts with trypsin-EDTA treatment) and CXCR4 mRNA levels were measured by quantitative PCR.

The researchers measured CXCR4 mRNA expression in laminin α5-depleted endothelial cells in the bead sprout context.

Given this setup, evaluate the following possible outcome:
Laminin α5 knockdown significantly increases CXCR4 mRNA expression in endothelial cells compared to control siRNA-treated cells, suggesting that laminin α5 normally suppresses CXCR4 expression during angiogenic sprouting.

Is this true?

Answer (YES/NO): NO